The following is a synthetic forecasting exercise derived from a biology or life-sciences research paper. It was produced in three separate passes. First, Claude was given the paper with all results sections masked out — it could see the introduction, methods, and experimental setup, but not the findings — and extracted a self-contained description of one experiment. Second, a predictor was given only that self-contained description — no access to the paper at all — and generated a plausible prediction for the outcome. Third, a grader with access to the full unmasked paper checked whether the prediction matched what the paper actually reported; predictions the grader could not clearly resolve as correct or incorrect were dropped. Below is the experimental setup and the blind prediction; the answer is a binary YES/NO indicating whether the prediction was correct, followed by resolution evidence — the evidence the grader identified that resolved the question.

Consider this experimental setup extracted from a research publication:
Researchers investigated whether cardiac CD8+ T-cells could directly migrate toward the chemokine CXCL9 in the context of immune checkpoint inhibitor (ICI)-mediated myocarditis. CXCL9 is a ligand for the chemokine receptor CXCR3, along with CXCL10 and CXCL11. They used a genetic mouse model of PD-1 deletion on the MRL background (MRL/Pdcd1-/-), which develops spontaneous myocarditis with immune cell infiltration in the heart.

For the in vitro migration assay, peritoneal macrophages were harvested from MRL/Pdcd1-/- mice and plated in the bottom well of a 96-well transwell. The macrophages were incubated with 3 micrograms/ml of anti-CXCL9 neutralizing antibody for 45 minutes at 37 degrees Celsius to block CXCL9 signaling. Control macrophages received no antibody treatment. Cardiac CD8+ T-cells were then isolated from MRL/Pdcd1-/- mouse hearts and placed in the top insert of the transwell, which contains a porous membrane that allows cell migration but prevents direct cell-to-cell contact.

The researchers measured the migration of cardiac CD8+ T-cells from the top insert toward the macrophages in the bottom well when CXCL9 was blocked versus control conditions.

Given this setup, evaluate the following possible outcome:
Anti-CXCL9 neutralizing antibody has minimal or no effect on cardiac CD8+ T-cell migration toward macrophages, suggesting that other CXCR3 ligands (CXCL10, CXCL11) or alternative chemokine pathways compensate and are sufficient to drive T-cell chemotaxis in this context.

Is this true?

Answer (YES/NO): YES